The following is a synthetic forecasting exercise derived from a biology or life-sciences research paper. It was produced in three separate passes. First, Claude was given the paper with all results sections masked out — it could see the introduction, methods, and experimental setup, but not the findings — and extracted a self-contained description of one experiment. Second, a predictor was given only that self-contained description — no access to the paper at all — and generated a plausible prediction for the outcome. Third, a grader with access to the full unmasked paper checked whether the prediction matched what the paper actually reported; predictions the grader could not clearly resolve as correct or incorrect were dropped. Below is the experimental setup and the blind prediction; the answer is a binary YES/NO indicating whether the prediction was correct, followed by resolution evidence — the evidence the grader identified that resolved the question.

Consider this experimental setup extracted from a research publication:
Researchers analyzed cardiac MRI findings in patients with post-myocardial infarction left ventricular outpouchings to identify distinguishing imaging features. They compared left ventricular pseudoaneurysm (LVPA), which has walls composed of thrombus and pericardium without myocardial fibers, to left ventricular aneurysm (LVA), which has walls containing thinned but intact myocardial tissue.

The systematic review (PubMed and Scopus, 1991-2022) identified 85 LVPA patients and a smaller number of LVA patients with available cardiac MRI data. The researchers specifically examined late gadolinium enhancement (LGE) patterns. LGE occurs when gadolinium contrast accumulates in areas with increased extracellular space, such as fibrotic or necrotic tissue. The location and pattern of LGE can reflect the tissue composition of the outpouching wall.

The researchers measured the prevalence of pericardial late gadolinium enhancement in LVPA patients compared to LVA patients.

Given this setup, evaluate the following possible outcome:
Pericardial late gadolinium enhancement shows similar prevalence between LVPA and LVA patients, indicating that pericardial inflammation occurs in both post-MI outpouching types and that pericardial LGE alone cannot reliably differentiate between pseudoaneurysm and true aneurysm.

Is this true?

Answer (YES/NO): NO